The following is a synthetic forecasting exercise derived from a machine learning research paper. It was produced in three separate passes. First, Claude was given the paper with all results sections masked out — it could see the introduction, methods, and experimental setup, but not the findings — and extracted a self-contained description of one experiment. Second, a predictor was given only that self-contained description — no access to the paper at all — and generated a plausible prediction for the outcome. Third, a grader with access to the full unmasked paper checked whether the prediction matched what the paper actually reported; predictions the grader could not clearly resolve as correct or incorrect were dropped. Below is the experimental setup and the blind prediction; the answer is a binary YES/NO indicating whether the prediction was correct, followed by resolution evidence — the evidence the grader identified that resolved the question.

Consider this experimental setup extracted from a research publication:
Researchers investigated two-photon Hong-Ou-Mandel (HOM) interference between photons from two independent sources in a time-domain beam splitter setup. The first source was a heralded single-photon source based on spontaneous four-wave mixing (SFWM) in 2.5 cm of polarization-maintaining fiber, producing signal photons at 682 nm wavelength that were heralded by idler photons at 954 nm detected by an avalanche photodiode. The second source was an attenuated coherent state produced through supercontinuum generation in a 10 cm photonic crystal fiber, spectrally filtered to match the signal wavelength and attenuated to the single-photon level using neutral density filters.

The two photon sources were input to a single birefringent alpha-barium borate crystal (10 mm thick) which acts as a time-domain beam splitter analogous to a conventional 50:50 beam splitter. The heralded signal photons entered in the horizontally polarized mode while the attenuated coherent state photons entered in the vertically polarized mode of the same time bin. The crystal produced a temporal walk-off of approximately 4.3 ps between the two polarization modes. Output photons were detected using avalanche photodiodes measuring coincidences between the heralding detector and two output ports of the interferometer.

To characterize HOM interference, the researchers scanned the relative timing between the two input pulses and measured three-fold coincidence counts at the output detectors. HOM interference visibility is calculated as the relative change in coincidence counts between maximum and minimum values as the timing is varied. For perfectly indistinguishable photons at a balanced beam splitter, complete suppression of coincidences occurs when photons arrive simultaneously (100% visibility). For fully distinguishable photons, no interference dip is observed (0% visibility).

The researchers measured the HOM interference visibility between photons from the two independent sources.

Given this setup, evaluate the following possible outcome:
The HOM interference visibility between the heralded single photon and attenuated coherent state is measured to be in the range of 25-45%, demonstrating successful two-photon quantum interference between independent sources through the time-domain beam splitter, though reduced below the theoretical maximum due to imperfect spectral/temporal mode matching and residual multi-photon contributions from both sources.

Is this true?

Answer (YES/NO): NO